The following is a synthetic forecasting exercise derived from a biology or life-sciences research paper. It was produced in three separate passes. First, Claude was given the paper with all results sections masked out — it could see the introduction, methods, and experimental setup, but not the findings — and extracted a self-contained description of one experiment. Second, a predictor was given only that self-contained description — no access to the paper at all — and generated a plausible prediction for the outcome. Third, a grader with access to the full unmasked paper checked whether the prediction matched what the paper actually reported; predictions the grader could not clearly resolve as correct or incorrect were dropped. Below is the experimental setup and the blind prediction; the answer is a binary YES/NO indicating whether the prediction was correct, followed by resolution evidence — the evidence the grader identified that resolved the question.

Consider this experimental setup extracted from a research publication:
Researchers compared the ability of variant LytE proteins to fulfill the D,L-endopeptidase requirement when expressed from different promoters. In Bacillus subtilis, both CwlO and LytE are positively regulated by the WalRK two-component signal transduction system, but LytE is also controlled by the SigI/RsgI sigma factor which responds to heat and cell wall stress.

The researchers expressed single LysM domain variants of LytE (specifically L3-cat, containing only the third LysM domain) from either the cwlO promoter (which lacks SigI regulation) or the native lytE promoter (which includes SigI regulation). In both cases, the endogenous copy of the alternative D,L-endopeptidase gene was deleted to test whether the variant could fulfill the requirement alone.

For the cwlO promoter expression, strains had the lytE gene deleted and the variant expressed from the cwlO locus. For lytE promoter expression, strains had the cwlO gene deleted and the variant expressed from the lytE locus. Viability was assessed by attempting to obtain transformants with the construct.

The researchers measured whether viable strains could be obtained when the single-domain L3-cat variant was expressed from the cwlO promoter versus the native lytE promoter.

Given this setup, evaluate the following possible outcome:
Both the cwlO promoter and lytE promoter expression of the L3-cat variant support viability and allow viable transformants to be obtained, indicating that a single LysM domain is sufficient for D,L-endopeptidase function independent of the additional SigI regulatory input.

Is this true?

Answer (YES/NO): YES